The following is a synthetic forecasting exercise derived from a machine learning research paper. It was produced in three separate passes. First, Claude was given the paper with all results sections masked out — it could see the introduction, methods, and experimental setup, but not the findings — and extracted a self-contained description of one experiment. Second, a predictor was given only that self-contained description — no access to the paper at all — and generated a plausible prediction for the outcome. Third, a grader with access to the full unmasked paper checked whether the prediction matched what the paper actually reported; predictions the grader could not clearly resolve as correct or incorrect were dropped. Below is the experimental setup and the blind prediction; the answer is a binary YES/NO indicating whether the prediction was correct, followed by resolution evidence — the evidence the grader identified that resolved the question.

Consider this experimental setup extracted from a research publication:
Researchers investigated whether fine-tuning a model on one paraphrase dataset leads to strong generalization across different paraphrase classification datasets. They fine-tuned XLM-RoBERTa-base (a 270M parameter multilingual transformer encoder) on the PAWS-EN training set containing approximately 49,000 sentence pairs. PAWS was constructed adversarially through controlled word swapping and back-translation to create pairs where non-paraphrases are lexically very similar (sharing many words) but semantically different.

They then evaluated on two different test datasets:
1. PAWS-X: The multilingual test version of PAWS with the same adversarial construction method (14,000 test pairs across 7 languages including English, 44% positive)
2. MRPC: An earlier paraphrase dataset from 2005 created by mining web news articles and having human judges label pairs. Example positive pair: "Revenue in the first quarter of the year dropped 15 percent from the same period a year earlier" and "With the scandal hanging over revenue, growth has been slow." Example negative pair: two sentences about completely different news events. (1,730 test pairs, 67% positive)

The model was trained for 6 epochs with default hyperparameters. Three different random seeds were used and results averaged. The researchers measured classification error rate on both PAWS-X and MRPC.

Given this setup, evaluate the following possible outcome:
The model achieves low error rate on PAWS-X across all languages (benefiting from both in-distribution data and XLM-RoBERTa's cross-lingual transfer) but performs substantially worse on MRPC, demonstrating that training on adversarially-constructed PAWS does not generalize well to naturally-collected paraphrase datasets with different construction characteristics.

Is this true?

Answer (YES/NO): YES